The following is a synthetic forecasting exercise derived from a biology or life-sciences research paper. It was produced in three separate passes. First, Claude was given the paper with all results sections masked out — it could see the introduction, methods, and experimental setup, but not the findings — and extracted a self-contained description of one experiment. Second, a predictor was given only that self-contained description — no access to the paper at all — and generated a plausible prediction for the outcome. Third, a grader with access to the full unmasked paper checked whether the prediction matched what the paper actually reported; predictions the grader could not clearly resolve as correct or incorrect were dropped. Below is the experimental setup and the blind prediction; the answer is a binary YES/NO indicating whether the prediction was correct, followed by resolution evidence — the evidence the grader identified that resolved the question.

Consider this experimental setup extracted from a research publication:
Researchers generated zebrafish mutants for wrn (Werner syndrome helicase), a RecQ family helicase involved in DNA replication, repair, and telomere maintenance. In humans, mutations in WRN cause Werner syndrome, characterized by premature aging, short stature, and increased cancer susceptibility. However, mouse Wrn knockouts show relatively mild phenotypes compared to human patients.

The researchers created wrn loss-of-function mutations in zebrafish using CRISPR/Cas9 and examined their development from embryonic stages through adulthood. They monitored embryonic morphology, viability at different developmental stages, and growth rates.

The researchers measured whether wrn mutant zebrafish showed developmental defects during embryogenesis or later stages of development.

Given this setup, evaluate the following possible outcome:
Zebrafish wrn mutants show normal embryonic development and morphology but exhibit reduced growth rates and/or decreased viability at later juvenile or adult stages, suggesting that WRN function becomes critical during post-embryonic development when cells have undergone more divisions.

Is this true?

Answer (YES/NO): YES